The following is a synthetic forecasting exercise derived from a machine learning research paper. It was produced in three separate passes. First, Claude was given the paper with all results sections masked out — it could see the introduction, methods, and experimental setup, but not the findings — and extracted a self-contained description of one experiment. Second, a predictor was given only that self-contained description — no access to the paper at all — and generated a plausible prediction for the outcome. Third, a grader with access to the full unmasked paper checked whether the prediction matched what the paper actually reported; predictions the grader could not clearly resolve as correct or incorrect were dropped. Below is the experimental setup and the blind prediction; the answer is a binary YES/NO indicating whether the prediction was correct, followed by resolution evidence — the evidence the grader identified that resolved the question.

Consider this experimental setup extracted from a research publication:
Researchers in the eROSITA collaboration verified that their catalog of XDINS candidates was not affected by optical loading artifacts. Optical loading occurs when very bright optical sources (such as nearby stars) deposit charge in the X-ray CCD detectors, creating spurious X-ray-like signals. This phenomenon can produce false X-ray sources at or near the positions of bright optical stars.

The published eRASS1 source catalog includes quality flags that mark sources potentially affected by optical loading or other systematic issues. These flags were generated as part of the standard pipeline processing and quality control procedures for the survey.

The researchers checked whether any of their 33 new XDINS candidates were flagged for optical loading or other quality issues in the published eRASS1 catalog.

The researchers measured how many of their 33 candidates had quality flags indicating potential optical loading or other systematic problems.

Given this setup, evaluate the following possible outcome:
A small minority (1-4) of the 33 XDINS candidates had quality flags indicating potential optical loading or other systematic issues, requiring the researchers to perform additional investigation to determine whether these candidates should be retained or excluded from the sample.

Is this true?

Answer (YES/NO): NO